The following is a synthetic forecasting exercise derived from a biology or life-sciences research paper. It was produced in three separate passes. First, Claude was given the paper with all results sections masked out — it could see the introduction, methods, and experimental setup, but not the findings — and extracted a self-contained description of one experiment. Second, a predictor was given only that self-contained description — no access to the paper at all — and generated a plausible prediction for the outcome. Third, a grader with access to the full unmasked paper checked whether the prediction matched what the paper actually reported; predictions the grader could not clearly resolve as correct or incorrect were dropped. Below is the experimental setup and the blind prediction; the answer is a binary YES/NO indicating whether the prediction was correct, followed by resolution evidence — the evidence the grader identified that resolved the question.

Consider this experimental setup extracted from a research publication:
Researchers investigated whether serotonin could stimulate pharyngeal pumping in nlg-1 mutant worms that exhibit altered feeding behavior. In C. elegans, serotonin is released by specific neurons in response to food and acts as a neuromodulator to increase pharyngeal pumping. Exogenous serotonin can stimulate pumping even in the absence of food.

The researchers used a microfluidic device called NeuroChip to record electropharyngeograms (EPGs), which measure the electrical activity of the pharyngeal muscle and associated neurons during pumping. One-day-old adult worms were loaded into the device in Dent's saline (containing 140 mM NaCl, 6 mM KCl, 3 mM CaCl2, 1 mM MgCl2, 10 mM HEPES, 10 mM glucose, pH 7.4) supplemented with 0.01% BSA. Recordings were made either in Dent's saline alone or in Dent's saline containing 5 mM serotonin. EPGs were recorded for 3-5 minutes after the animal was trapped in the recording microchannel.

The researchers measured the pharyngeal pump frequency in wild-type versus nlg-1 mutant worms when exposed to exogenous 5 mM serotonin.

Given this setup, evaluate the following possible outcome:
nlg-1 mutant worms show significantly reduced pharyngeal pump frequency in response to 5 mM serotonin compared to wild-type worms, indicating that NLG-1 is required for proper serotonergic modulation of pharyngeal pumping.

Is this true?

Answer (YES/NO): NO